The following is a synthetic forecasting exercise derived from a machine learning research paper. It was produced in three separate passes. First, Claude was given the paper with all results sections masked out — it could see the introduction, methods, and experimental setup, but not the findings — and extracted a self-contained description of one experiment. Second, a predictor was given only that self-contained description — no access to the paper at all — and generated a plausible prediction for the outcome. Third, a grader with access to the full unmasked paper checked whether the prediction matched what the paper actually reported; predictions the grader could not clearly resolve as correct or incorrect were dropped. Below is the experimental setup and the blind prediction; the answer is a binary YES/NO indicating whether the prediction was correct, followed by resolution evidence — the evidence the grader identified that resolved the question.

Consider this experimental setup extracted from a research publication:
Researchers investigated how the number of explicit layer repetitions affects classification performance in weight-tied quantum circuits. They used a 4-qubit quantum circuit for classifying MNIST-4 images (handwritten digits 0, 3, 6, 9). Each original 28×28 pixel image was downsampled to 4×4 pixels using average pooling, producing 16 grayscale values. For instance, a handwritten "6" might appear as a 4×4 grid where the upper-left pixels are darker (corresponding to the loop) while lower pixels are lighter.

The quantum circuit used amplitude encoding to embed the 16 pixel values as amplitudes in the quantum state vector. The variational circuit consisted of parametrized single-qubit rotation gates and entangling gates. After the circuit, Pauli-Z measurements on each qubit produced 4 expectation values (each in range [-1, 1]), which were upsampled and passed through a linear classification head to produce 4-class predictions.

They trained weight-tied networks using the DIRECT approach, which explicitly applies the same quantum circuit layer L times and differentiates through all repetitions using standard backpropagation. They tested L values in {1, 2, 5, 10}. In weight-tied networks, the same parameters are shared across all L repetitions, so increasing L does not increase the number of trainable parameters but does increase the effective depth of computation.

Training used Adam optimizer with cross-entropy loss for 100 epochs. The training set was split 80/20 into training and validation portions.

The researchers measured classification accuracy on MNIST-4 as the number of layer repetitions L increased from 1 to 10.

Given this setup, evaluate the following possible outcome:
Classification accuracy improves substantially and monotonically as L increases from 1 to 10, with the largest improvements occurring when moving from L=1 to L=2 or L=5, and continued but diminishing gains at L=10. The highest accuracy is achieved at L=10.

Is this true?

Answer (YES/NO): NO